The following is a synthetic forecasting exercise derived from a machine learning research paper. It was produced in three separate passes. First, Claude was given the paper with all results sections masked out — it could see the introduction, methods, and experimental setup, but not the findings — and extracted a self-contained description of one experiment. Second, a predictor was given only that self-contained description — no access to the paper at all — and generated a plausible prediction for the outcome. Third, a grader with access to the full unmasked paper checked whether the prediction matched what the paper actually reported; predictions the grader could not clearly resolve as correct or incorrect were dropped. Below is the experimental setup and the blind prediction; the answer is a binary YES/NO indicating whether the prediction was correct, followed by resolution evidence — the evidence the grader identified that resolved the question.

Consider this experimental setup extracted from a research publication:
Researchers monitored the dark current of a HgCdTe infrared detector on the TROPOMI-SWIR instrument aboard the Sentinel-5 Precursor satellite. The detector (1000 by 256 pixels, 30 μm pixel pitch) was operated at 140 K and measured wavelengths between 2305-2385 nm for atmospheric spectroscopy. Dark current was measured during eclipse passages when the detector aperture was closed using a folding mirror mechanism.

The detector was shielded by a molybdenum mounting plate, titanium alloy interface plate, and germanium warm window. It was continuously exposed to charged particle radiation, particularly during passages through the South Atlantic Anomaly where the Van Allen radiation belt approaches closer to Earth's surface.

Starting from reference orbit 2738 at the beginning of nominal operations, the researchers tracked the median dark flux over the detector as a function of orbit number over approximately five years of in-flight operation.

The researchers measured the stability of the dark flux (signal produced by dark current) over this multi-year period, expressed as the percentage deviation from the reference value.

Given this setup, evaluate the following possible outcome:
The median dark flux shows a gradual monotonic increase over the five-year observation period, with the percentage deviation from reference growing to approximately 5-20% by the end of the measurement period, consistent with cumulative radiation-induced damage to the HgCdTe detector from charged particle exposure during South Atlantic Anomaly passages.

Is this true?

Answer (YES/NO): NO